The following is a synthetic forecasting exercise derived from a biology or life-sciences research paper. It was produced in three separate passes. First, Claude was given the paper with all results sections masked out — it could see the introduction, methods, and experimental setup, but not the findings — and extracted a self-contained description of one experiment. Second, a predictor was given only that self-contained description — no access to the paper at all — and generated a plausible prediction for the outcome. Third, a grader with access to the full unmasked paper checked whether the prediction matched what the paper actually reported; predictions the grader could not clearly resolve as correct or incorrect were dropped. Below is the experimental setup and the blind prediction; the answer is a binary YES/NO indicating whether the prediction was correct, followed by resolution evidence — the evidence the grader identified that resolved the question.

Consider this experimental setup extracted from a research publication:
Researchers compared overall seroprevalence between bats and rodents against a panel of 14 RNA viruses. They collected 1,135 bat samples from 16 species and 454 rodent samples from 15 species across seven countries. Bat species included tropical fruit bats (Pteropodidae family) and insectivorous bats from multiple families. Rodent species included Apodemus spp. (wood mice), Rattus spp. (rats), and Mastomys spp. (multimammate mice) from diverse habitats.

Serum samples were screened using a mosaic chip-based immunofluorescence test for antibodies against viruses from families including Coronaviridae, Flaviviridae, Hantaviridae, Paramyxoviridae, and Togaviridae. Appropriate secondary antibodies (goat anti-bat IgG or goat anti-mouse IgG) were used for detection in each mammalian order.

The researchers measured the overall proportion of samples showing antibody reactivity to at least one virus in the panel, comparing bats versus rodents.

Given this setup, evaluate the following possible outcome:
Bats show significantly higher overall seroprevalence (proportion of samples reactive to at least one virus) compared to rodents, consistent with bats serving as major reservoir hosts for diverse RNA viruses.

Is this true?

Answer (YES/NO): YES